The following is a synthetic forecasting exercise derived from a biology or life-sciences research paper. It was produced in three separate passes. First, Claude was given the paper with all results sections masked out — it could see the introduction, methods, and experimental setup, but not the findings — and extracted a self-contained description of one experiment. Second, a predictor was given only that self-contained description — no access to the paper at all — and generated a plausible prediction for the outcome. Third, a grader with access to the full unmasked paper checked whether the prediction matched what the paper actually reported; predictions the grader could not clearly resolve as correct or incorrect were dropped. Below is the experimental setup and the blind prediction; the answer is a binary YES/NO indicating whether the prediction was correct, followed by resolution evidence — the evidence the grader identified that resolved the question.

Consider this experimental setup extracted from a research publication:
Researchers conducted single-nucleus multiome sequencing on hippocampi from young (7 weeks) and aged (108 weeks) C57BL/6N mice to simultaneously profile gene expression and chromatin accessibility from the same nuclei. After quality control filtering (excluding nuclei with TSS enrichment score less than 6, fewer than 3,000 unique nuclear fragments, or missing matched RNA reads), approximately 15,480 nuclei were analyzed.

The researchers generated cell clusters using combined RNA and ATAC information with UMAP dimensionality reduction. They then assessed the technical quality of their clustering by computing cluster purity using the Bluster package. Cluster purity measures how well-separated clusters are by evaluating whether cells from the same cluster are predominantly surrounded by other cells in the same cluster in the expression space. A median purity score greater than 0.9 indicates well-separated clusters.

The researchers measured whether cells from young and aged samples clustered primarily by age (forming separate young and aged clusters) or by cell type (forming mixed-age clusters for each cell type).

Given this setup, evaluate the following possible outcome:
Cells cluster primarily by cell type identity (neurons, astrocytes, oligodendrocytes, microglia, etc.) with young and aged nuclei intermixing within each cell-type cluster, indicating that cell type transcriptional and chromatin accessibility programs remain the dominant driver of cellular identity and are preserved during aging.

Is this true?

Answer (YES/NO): NO